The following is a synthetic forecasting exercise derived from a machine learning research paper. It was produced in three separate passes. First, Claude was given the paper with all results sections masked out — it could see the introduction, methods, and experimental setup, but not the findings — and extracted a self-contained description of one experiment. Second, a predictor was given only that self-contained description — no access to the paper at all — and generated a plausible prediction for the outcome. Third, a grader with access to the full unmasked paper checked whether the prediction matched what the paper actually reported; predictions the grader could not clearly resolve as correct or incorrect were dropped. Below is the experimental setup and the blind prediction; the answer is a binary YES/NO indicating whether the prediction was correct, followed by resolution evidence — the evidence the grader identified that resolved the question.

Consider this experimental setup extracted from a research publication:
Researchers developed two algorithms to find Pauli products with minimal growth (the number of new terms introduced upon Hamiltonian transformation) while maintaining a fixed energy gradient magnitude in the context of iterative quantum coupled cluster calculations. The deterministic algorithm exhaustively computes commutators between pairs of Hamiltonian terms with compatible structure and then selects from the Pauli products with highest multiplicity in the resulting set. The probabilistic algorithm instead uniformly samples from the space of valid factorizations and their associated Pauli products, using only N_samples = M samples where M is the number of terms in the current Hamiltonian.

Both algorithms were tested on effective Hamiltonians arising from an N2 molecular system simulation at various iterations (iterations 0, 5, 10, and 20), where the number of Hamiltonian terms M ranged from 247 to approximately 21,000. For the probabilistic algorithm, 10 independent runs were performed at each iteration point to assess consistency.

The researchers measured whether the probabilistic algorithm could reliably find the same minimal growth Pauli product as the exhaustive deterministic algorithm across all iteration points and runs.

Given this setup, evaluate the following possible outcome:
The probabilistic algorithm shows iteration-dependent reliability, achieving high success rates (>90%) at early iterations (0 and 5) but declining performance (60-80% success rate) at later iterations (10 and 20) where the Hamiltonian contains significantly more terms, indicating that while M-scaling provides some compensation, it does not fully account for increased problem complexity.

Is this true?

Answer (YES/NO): NO